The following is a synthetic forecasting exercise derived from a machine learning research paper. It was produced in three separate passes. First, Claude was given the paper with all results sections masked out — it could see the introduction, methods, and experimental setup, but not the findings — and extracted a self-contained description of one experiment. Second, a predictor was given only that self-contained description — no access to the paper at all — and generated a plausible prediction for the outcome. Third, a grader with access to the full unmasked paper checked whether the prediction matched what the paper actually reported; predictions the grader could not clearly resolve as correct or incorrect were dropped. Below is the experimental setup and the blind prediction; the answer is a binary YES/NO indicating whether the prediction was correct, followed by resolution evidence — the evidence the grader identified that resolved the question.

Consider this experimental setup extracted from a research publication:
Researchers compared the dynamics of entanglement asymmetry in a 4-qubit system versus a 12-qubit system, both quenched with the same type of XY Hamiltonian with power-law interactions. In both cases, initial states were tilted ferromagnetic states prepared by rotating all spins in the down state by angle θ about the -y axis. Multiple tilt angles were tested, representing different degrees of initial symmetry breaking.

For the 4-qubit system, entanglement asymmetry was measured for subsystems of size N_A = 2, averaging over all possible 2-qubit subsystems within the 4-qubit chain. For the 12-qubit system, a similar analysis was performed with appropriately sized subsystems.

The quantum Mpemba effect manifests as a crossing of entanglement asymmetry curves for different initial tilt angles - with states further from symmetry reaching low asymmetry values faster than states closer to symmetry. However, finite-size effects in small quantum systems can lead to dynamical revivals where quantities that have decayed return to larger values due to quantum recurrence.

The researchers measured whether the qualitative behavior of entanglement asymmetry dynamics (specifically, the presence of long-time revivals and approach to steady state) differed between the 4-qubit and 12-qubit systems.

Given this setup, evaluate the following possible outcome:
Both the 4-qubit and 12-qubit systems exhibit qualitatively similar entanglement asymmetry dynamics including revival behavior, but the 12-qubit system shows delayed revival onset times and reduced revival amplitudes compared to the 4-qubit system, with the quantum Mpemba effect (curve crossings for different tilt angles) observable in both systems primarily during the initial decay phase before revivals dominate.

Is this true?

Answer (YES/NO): NO